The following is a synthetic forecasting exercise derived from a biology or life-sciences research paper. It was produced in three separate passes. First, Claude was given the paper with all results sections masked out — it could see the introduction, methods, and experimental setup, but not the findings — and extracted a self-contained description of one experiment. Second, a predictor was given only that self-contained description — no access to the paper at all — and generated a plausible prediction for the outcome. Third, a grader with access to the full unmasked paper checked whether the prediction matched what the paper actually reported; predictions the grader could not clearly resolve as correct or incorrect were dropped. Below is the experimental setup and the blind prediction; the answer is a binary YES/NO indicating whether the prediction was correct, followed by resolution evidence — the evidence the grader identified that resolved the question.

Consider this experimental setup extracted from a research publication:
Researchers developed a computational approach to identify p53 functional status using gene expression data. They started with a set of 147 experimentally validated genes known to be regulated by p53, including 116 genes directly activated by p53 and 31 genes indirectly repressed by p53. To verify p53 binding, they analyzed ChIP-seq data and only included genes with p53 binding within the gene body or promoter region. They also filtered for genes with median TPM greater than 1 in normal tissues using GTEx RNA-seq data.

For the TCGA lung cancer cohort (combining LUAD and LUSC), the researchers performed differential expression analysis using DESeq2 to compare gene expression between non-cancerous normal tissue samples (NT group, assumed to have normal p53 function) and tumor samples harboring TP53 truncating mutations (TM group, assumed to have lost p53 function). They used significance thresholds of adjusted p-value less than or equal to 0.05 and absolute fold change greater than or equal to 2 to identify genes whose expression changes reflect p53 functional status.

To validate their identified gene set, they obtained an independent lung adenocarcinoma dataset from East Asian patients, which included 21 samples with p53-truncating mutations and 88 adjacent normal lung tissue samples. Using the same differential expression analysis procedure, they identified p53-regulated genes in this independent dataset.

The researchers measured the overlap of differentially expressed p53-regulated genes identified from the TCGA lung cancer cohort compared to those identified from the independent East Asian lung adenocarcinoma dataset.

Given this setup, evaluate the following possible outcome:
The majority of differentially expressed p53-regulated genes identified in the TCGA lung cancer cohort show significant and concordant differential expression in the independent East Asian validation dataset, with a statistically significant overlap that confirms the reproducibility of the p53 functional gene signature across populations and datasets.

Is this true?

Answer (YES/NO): YES